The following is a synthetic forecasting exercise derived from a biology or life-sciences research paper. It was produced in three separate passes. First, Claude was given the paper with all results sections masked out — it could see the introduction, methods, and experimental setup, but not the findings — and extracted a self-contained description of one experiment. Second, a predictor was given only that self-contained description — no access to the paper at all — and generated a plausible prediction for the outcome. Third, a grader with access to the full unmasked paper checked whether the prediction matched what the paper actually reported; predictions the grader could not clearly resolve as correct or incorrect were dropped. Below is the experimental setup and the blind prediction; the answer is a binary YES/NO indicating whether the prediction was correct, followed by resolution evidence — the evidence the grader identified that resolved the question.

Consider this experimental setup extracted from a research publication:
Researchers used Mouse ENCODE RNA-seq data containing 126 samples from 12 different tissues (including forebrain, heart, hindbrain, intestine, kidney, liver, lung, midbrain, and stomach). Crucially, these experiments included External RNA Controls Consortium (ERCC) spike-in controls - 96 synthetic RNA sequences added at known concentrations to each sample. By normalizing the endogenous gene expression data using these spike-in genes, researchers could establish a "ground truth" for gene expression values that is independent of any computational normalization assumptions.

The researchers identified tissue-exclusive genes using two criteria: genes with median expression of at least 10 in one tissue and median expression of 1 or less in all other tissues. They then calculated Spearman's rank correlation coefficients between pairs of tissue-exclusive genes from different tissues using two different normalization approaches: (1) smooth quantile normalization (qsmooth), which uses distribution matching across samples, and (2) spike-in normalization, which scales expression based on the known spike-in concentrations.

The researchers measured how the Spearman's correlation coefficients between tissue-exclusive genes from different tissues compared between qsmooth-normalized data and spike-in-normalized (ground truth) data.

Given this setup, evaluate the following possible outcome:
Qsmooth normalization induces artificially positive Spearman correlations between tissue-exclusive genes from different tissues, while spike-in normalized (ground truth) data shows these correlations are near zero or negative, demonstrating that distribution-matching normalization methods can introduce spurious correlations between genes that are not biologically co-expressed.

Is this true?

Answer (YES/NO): YES